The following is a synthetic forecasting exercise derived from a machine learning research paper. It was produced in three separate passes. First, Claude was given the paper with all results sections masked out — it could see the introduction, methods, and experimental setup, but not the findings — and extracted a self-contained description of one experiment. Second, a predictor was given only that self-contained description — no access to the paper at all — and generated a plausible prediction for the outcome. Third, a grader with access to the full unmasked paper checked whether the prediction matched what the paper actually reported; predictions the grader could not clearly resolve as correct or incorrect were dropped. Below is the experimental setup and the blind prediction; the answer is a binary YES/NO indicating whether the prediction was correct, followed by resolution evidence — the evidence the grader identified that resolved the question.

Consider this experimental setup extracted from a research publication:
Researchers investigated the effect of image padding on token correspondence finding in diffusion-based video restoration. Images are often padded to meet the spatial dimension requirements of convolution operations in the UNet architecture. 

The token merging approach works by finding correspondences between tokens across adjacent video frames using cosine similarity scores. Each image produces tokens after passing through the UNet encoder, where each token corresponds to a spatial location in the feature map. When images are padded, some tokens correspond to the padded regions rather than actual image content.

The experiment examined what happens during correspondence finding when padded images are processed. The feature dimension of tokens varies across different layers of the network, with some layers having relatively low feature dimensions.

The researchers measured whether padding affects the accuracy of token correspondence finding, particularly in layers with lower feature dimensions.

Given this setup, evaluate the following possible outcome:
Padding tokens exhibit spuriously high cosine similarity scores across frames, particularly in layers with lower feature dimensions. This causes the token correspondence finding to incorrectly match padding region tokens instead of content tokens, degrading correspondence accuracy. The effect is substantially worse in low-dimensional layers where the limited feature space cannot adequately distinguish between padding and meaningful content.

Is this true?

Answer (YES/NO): YES